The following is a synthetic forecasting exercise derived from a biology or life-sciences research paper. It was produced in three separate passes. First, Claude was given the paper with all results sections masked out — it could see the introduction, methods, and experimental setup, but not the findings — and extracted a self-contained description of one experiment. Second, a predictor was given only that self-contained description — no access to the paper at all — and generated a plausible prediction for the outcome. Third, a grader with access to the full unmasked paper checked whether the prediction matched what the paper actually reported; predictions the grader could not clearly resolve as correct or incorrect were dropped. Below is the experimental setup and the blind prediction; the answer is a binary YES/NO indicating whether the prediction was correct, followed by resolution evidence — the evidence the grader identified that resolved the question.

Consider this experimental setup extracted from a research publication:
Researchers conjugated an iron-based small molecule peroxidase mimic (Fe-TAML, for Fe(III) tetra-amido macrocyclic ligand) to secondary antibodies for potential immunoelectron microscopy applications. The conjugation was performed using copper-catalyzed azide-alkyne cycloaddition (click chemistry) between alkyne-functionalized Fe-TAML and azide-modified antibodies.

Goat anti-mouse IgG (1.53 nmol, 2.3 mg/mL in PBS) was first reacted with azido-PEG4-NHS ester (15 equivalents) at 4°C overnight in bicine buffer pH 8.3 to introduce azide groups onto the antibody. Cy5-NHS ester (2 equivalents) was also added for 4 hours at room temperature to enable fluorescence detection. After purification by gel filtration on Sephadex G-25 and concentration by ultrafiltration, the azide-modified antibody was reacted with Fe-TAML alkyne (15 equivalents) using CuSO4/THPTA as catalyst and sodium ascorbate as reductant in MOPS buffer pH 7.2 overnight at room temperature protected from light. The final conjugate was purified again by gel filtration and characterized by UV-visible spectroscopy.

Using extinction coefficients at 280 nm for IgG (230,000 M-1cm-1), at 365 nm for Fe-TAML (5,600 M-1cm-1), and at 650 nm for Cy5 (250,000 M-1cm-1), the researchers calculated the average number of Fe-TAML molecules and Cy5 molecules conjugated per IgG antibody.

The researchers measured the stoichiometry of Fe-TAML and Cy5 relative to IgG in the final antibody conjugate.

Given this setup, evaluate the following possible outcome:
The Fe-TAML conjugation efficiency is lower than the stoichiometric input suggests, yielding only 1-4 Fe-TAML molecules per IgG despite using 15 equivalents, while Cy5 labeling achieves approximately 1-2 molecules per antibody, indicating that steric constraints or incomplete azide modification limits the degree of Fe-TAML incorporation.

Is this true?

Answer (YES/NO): NO